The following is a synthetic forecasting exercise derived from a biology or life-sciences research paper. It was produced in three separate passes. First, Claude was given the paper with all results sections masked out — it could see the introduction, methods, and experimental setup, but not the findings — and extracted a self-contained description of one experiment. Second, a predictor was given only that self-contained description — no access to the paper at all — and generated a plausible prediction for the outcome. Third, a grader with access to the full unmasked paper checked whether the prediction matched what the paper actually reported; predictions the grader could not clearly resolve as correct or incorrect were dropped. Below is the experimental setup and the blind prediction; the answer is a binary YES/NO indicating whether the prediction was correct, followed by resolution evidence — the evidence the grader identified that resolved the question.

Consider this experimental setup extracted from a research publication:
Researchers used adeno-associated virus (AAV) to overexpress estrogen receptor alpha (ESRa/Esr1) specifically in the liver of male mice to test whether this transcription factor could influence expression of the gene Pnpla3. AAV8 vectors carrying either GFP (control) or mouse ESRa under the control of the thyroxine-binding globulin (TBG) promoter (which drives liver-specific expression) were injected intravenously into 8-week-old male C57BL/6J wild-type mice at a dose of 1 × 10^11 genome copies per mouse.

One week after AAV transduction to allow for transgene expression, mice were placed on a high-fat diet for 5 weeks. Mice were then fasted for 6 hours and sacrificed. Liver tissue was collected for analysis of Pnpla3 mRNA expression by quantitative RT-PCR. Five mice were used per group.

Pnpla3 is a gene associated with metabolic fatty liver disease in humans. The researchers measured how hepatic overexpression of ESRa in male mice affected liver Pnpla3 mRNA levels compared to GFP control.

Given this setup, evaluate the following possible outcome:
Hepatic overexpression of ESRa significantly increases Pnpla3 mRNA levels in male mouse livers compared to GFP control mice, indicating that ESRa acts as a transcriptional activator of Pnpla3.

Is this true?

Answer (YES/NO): NO